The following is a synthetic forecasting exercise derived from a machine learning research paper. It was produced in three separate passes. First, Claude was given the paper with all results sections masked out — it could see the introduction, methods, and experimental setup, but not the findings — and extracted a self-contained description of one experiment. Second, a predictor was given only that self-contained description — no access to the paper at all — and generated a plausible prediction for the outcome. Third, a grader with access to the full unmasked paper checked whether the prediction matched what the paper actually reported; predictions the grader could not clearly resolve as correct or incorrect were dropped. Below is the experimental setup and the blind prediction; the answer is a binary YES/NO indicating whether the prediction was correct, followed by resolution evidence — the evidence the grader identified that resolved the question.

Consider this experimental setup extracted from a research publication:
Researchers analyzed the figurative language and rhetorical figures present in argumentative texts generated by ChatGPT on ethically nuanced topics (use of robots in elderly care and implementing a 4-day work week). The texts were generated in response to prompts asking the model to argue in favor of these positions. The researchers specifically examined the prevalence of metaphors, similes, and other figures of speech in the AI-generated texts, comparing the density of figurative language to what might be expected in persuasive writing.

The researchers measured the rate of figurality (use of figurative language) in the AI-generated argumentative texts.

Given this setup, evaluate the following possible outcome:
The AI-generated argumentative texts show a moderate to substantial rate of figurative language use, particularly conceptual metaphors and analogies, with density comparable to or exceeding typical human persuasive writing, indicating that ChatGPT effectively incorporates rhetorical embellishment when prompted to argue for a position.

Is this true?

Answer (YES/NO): NO